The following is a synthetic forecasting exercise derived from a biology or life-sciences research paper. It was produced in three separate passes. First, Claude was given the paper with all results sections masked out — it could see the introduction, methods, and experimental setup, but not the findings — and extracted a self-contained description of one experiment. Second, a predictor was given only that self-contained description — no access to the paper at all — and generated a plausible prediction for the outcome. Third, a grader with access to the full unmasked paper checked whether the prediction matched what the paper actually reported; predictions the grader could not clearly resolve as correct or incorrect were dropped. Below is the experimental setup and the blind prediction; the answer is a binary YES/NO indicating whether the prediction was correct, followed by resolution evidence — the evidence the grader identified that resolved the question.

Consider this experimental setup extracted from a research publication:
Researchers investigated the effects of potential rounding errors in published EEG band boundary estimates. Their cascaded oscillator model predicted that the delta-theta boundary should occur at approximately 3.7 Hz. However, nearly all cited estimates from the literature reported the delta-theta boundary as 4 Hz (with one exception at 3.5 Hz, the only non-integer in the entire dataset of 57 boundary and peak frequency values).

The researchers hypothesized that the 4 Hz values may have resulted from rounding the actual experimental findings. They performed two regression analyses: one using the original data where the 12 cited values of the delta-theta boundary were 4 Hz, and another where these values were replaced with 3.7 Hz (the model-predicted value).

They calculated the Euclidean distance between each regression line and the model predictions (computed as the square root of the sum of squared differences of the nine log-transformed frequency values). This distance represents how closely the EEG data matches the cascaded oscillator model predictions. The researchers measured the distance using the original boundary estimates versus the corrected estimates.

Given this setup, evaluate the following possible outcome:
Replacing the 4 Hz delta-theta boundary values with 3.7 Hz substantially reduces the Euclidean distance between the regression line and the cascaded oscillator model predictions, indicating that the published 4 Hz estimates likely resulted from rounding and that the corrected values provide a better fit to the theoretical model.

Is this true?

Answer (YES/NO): YES